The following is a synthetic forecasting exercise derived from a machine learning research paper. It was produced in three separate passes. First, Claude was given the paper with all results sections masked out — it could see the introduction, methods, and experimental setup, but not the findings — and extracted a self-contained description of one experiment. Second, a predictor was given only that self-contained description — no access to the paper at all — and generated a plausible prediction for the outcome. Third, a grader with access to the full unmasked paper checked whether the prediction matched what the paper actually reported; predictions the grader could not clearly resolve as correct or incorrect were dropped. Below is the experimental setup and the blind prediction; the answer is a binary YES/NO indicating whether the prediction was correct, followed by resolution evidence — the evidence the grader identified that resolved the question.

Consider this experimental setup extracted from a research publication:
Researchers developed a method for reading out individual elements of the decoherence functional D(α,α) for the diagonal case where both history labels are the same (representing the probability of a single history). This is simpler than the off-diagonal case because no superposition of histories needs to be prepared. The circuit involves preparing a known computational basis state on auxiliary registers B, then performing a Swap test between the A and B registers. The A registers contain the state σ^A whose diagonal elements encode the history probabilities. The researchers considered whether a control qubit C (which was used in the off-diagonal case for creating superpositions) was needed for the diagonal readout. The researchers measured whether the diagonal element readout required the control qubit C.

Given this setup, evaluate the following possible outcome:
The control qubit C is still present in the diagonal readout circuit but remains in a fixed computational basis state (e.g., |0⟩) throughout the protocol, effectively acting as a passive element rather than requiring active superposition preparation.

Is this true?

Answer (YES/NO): NO